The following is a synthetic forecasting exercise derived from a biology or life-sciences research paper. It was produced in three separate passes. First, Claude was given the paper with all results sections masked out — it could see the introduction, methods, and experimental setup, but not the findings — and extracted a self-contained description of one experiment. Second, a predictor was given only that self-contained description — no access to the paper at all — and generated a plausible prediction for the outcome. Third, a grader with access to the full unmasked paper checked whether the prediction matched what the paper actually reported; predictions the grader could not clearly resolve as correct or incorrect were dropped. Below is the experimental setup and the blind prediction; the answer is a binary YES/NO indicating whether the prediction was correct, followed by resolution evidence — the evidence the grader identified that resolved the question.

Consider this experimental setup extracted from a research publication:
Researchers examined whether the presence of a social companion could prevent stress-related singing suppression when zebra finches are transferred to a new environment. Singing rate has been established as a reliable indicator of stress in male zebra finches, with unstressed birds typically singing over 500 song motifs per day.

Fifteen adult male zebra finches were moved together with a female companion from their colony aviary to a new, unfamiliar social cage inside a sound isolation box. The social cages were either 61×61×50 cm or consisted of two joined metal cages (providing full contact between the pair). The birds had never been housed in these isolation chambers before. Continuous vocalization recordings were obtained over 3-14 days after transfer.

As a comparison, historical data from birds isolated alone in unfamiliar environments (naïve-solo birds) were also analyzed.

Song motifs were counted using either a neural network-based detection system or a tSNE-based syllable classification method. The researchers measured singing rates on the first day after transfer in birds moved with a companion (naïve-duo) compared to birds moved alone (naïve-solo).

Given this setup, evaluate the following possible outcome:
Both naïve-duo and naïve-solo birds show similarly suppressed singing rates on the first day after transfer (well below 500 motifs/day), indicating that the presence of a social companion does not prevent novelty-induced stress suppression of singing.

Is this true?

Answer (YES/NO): NO